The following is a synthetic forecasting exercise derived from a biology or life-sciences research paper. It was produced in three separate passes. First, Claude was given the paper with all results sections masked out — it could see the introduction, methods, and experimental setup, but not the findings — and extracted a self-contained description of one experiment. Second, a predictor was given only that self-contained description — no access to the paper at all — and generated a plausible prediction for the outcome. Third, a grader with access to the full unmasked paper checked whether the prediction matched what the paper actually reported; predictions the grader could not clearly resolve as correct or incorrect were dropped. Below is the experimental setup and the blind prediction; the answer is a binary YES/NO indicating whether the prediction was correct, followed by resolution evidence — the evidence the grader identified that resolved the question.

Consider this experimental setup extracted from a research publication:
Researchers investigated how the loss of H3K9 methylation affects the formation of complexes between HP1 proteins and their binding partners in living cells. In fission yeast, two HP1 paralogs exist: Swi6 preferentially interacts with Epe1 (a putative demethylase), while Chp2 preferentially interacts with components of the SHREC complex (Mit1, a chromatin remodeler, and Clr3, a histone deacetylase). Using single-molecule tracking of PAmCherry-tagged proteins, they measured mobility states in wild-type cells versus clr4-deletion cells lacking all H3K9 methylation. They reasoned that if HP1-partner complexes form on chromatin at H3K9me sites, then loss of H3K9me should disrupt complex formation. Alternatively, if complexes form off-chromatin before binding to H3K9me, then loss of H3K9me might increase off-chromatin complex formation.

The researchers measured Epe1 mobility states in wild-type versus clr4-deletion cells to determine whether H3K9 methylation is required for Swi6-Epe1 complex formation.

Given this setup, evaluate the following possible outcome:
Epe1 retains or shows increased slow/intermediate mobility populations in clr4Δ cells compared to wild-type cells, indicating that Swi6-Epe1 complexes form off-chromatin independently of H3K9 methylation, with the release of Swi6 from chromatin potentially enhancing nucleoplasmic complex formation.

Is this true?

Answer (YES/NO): NO